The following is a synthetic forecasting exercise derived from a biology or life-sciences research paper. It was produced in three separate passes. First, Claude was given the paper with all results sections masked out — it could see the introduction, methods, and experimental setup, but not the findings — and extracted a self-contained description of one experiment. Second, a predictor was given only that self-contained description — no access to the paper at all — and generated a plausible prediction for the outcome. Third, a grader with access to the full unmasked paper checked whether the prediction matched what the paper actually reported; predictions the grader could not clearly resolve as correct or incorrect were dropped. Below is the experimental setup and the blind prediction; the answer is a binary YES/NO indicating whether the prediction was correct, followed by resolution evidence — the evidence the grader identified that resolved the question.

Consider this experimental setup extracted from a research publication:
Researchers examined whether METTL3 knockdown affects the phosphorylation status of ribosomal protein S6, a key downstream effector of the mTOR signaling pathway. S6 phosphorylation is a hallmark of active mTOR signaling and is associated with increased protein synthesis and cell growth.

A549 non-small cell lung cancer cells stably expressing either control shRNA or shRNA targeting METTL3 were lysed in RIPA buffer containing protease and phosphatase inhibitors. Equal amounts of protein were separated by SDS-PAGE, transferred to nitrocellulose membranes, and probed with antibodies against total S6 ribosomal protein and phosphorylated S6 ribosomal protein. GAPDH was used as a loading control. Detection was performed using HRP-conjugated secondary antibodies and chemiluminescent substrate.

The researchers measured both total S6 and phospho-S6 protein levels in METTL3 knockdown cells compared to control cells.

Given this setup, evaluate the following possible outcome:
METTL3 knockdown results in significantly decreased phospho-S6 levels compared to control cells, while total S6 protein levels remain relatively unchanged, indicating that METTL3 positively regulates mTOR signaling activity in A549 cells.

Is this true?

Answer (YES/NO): NO